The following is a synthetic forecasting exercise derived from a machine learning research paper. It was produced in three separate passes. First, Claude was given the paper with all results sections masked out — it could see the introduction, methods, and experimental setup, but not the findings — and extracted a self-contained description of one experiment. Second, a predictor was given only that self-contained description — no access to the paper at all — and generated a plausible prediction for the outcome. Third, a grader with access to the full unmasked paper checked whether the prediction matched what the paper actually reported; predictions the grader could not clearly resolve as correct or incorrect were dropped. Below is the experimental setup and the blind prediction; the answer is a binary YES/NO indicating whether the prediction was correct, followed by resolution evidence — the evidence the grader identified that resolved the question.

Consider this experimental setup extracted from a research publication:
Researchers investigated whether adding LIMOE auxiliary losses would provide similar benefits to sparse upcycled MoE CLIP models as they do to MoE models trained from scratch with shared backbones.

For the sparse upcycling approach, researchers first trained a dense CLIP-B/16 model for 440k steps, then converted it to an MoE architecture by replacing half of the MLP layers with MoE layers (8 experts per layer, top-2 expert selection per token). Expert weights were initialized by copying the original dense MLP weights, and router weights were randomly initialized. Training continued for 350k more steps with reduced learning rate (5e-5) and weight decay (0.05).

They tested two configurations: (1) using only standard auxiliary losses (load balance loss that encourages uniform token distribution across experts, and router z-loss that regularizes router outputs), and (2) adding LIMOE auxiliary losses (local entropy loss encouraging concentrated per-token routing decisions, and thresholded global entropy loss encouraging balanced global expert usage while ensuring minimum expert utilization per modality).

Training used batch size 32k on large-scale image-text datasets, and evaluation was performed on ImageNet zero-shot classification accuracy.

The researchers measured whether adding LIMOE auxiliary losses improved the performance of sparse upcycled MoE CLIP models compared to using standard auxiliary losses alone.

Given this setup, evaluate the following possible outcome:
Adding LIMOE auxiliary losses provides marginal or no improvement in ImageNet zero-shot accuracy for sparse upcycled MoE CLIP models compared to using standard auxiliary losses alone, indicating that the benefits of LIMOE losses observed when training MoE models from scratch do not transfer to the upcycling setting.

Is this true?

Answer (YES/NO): YES